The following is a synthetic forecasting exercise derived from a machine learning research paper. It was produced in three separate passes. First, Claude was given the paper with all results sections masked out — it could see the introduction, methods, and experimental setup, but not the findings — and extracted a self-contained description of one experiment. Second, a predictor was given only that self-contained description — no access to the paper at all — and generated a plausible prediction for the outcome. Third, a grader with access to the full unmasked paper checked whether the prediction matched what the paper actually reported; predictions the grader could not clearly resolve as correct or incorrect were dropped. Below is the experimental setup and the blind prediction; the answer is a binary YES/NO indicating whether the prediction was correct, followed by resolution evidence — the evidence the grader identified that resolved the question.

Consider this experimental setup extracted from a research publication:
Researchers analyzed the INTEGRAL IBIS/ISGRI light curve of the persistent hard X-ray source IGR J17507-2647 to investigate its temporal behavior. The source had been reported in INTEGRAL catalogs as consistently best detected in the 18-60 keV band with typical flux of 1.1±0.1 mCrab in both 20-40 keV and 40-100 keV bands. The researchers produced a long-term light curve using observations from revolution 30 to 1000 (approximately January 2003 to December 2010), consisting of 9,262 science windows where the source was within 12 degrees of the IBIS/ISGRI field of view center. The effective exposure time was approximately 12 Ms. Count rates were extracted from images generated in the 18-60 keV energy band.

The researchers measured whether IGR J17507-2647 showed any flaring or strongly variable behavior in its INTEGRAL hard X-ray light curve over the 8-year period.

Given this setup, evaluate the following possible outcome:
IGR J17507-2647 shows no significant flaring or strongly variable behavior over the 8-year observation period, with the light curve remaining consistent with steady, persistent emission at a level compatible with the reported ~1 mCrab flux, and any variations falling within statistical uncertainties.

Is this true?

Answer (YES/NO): YES